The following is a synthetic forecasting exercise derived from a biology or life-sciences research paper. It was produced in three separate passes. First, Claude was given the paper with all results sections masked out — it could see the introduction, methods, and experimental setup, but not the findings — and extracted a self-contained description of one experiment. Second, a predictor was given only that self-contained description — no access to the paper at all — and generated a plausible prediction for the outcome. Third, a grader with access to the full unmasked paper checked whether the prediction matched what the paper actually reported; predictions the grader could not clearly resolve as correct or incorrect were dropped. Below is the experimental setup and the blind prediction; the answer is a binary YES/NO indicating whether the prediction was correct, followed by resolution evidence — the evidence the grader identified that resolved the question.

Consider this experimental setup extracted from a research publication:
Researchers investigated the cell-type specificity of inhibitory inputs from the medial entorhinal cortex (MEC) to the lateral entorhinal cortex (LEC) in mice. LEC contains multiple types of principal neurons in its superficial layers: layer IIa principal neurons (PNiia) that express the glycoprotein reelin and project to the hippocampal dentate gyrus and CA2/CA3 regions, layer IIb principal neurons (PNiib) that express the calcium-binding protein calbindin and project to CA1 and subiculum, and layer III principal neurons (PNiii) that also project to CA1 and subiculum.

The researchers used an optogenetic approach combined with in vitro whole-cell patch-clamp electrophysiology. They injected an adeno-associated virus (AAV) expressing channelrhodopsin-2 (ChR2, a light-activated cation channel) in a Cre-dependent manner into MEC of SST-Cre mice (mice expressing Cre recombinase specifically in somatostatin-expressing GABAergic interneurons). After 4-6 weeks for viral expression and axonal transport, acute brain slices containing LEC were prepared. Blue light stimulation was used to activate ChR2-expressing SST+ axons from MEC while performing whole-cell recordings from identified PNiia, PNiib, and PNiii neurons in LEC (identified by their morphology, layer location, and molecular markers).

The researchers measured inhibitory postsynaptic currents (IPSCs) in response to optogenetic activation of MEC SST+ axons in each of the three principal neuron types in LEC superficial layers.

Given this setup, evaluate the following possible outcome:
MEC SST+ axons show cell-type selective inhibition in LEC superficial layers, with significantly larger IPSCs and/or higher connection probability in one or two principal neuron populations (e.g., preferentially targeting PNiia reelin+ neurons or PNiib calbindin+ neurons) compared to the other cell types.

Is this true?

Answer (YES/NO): YES